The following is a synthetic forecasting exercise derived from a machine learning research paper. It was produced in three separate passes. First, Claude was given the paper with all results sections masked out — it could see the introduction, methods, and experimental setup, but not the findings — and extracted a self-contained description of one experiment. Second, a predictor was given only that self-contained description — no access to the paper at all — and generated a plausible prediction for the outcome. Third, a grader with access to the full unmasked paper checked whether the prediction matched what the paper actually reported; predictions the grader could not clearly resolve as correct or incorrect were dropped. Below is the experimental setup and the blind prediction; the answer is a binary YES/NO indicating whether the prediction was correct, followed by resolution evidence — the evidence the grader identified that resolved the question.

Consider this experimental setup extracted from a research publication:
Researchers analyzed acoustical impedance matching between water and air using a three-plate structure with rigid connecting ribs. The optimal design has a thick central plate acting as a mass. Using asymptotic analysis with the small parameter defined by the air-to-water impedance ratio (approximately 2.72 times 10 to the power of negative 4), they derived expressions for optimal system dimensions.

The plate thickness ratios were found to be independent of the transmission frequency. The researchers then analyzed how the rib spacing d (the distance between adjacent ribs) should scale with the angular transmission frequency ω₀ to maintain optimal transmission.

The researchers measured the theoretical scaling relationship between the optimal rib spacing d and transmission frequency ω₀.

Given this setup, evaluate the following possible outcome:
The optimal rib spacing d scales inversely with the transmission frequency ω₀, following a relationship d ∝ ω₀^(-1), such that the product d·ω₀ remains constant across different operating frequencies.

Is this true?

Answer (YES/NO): NO